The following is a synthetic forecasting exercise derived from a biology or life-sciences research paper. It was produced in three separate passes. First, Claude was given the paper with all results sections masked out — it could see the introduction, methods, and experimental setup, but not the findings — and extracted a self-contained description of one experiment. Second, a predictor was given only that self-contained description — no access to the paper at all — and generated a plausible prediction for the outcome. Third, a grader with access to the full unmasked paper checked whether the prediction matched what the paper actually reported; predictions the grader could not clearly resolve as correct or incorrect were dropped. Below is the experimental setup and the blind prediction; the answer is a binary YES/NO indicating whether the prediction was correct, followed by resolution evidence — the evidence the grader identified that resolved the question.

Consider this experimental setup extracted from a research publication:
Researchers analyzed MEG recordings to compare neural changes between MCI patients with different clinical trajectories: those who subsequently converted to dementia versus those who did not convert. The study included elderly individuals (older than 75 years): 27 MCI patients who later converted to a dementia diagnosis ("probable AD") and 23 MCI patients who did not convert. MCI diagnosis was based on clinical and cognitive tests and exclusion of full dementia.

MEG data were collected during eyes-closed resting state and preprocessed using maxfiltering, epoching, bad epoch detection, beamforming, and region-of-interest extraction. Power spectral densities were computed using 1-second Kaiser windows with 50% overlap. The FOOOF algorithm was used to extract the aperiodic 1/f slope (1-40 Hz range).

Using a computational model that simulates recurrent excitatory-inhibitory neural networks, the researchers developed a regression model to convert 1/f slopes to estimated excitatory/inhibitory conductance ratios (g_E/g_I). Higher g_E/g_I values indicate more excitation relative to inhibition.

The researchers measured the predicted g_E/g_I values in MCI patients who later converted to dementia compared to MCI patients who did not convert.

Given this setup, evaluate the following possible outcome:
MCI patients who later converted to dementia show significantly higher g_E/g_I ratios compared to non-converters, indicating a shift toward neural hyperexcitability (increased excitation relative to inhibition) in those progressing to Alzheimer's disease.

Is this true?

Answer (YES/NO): NO